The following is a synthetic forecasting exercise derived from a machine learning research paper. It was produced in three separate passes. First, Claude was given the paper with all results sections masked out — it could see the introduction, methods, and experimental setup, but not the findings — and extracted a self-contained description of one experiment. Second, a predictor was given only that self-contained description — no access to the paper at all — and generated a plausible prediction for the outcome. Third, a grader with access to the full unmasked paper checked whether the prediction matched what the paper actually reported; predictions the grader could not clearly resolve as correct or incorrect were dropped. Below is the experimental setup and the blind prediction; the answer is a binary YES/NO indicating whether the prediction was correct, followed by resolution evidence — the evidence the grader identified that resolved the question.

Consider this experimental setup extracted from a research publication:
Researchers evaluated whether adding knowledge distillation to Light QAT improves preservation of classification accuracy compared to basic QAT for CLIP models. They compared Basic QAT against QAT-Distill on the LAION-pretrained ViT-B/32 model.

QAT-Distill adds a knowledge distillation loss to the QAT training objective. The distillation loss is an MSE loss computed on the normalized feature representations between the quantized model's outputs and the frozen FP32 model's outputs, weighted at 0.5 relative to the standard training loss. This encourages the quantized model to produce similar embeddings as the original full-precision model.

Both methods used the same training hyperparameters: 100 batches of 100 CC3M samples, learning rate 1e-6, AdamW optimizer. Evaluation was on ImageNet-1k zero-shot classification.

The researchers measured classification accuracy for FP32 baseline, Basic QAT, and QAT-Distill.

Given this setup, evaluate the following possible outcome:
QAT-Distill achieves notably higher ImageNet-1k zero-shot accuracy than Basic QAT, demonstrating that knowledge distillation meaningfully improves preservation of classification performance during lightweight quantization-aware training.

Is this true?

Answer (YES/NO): NO